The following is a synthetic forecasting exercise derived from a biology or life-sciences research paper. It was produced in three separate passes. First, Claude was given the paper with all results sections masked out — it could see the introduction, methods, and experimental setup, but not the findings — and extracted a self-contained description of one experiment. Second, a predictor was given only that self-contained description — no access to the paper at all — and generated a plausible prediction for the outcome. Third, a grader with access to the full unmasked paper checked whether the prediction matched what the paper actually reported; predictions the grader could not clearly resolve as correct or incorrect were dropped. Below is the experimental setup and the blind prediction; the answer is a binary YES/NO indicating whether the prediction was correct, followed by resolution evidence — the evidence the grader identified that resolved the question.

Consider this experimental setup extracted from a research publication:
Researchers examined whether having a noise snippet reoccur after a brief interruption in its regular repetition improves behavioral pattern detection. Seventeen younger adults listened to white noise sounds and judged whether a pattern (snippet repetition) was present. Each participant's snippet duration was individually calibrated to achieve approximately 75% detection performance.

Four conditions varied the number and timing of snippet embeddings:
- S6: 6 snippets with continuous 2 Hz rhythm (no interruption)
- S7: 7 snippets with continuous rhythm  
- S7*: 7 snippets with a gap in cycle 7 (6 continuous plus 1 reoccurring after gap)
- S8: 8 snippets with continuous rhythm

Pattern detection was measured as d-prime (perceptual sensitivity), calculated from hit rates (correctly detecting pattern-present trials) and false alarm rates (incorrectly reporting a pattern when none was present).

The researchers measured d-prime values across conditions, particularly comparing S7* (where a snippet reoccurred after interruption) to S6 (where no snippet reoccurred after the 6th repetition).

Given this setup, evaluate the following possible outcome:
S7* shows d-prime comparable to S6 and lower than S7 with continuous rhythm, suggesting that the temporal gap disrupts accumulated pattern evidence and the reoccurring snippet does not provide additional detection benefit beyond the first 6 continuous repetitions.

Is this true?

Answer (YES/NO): NO